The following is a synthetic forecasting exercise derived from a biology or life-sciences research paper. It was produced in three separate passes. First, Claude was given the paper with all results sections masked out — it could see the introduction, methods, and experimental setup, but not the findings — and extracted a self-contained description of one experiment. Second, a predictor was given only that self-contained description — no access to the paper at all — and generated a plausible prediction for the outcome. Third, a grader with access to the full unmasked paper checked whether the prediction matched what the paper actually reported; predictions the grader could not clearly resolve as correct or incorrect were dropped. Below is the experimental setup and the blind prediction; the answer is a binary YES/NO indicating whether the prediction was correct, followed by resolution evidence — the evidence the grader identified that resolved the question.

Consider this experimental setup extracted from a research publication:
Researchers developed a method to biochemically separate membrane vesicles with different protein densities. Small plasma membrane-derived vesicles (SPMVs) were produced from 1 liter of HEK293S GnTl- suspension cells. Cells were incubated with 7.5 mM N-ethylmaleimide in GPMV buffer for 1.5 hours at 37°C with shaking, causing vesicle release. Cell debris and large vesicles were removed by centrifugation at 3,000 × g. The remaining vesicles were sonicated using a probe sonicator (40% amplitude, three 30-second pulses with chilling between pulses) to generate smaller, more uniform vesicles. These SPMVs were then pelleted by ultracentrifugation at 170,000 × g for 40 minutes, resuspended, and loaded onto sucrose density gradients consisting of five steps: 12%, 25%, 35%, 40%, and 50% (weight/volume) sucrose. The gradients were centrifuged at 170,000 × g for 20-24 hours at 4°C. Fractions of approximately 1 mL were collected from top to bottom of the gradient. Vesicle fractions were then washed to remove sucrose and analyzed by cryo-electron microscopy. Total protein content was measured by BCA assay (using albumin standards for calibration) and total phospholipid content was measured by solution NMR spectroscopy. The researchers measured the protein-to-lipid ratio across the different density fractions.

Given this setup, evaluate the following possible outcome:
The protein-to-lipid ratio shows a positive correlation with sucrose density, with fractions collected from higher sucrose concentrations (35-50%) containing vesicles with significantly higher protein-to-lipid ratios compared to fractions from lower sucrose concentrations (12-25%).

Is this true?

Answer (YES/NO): YES